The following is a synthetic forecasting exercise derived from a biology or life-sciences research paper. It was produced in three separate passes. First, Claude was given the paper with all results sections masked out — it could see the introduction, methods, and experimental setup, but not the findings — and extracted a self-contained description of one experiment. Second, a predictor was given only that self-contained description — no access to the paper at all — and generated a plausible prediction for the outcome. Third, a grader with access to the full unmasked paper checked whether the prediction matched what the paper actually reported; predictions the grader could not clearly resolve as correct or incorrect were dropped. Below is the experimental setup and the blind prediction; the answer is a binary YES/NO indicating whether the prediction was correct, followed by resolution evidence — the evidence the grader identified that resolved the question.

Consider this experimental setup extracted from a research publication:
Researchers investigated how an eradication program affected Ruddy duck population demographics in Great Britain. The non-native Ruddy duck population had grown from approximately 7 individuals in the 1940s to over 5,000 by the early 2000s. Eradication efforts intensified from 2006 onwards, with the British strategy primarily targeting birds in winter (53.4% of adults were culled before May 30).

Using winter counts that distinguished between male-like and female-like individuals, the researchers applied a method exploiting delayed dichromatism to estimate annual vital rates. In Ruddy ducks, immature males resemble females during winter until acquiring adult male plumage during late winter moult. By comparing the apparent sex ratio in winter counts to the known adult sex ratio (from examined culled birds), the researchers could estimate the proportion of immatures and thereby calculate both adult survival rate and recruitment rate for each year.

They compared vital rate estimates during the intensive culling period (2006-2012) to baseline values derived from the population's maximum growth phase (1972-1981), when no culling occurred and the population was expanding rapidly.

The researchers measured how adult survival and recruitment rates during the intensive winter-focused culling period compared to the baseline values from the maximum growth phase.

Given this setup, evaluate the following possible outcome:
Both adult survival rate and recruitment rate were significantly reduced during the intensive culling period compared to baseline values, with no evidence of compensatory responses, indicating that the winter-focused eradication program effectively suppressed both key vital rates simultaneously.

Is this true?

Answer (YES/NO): YES